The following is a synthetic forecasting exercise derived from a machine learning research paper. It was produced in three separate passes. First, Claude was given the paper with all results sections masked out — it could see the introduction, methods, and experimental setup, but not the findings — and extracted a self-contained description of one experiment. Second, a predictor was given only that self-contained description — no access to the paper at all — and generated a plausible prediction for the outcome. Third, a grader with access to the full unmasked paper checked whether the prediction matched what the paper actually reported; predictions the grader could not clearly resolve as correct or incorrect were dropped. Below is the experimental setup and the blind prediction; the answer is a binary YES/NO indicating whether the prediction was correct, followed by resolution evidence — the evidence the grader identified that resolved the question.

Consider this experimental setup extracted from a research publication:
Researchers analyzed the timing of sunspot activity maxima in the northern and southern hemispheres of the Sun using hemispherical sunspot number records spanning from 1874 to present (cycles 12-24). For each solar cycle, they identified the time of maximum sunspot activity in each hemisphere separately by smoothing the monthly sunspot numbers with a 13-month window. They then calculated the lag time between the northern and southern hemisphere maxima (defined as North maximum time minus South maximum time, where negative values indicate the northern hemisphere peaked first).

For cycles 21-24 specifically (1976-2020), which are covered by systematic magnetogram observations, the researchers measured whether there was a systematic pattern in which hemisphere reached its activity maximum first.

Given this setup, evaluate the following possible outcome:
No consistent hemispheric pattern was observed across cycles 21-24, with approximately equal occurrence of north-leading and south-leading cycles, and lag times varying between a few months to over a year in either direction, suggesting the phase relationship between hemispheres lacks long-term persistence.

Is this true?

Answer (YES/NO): NO